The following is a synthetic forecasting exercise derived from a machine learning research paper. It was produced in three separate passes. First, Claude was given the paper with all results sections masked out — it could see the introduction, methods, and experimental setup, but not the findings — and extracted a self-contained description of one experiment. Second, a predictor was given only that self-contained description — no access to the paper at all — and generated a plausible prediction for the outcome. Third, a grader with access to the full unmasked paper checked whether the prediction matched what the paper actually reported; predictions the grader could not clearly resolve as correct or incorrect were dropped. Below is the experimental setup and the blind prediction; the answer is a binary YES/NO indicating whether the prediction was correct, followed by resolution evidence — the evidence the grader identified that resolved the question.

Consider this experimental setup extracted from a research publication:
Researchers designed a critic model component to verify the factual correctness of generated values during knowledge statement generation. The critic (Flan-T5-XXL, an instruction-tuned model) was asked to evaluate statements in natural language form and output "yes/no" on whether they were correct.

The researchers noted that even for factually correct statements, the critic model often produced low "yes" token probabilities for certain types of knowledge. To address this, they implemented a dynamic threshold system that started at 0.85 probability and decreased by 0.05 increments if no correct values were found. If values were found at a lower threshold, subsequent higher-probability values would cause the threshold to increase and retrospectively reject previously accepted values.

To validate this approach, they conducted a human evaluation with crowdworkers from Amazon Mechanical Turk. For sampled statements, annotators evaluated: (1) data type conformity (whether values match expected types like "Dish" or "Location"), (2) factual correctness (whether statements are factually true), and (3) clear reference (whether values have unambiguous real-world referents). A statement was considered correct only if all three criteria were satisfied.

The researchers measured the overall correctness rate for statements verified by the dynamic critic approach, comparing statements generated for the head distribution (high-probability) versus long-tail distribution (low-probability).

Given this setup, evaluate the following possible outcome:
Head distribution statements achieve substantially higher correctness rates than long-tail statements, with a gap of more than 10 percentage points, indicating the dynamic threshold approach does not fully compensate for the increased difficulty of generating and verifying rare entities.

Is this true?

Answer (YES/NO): NO